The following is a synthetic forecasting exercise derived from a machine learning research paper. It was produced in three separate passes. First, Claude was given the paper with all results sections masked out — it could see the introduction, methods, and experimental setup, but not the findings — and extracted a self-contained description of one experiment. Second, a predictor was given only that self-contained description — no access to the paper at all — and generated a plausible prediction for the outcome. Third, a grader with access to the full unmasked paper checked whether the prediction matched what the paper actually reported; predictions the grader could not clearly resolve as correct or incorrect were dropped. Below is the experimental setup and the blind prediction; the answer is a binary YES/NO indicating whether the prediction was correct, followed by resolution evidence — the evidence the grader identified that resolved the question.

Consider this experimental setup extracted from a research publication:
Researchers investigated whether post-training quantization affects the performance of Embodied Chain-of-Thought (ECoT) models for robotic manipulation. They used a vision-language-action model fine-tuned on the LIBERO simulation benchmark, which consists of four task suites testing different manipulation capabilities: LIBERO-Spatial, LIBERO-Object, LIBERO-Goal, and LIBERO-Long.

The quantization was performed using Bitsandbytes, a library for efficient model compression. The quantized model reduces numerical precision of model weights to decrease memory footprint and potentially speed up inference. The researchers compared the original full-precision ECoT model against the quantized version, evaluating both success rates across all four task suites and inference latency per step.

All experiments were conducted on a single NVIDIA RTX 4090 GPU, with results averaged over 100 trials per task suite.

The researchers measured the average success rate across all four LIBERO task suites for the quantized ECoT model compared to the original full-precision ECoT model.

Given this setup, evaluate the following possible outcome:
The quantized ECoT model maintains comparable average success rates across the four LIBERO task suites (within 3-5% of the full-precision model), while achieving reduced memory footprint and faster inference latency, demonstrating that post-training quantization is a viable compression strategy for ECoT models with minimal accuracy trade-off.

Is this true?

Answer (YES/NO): NO